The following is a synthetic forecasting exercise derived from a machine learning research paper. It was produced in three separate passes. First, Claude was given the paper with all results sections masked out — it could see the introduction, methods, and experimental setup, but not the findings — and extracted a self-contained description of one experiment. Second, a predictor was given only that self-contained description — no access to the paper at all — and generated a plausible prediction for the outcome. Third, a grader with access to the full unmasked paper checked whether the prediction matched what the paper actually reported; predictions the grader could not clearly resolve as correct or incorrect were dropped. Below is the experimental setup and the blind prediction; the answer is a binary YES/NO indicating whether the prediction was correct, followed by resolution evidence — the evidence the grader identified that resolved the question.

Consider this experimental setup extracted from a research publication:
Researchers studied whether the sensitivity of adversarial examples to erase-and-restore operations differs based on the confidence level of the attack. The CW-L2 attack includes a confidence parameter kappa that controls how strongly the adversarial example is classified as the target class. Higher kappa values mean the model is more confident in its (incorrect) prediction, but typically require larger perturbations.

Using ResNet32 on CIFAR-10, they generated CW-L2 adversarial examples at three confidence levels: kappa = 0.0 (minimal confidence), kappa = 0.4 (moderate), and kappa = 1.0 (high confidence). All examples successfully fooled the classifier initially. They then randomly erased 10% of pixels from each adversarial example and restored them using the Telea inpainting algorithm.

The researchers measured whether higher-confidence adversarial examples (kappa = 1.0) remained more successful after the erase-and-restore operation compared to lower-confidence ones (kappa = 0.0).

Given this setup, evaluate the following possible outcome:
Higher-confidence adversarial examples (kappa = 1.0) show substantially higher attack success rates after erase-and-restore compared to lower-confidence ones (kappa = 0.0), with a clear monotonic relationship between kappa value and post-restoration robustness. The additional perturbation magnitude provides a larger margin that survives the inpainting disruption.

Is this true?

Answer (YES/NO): NO